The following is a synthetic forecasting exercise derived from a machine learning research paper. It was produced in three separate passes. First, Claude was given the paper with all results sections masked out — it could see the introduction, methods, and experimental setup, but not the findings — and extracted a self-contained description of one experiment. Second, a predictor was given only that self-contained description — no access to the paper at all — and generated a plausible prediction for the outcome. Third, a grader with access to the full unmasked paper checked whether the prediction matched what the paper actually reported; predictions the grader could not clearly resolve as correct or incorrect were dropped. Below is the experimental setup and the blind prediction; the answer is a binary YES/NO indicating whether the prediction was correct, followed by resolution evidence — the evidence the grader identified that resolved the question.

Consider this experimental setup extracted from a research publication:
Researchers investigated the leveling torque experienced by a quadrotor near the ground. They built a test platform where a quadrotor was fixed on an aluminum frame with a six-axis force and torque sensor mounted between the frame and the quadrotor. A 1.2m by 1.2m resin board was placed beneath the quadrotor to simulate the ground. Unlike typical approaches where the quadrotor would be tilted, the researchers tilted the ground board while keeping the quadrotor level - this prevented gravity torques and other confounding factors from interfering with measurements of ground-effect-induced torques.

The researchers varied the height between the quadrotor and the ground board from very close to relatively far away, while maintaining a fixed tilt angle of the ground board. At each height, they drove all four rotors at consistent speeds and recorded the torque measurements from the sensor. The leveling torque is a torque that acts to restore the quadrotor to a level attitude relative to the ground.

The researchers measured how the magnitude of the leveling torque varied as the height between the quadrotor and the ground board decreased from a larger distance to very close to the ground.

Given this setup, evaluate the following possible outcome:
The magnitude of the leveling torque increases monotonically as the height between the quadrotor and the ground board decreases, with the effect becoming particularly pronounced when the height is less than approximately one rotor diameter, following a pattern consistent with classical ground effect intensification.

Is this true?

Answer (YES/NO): NO